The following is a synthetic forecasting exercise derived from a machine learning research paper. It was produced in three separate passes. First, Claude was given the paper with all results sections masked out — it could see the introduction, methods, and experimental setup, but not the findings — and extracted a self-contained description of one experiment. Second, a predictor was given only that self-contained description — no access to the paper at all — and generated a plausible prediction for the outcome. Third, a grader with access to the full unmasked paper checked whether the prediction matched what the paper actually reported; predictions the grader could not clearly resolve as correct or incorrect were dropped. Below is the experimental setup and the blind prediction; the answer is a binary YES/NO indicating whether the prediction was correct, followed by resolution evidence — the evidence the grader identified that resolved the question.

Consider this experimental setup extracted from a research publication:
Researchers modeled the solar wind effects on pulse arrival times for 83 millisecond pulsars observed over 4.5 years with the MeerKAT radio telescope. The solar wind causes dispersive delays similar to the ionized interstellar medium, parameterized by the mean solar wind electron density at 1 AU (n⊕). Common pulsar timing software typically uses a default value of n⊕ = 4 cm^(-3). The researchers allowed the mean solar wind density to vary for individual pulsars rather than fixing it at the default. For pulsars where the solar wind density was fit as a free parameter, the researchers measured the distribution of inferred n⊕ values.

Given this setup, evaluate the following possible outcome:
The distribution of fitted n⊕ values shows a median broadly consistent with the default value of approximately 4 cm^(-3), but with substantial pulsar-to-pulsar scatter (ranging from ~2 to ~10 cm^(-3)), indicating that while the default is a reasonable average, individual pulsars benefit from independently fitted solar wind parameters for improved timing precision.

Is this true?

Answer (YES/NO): NO